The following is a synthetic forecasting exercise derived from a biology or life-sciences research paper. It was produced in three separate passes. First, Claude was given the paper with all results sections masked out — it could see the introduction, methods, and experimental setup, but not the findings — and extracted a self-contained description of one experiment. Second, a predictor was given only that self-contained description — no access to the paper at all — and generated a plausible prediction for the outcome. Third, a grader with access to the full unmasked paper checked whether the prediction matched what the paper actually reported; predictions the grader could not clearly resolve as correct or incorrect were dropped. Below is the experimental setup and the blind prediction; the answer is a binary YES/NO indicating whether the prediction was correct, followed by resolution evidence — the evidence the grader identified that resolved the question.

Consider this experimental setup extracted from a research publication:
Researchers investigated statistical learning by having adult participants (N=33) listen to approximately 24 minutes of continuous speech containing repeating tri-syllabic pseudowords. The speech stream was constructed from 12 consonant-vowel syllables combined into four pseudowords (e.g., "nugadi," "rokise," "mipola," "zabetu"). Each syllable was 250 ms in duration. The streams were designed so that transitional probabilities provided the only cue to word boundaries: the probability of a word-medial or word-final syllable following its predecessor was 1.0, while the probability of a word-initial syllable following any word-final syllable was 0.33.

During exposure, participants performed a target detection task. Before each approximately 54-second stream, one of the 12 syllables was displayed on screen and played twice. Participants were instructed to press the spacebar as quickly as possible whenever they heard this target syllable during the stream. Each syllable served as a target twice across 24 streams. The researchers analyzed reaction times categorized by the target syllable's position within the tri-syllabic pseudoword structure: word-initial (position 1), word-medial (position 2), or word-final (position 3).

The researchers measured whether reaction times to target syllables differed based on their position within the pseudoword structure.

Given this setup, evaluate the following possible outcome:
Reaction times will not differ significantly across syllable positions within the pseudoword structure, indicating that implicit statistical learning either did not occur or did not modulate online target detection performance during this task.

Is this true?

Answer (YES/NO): NO